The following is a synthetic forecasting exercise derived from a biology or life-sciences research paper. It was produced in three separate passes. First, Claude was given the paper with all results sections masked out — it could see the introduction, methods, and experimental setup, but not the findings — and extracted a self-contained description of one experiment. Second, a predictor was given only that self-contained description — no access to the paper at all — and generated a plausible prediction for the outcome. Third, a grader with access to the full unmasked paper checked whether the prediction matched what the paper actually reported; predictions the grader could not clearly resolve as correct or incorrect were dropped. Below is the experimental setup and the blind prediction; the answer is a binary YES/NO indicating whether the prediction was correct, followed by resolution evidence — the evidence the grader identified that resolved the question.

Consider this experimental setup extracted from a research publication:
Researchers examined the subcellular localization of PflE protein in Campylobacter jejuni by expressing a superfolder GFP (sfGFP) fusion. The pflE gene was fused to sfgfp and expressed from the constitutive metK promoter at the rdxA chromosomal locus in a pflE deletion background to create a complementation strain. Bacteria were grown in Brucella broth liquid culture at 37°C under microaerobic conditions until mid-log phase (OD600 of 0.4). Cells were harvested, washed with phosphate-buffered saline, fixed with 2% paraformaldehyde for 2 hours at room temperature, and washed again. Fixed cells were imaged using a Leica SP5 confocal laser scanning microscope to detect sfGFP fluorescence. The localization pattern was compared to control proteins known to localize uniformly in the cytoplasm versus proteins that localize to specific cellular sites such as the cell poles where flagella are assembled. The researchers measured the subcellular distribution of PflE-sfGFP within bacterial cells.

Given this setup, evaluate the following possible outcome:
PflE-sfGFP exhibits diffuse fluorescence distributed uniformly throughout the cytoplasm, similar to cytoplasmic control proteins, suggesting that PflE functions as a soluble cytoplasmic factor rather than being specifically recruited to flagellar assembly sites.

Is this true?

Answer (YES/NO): NO